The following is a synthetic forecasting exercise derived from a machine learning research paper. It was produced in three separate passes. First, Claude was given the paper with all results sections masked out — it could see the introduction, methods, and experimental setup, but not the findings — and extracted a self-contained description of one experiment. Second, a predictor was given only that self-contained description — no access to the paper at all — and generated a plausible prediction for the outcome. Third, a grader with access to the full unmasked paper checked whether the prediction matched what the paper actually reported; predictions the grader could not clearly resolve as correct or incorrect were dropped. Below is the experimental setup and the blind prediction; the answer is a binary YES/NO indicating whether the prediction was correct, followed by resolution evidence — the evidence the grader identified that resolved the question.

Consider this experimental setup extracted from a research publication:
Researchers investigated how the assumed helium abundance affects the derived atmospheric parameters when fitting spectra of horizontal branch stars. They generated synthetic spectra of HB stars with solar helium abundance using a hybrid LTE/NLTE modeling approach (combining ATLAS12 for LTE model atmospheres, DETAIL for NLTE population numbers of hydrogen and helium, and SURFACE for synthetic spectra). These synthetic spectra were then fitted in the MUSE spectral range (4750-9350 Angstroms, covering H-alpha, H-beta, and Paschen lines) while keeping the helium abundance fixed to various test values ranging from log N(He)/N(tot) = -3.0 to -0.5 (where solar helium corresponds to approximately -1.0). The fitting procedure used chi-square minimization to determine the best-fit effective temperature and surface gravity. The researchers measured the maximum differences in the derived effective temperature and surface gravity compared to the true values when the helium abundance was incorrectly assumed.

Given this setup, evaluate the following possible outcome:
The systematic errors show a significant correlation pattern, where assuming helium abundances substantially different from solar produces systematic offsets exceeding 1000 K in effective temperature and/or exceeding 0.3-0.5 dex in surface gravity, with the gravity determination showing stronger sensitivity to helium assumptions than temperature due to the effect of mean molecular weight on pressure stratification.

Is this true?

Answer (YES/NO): NO